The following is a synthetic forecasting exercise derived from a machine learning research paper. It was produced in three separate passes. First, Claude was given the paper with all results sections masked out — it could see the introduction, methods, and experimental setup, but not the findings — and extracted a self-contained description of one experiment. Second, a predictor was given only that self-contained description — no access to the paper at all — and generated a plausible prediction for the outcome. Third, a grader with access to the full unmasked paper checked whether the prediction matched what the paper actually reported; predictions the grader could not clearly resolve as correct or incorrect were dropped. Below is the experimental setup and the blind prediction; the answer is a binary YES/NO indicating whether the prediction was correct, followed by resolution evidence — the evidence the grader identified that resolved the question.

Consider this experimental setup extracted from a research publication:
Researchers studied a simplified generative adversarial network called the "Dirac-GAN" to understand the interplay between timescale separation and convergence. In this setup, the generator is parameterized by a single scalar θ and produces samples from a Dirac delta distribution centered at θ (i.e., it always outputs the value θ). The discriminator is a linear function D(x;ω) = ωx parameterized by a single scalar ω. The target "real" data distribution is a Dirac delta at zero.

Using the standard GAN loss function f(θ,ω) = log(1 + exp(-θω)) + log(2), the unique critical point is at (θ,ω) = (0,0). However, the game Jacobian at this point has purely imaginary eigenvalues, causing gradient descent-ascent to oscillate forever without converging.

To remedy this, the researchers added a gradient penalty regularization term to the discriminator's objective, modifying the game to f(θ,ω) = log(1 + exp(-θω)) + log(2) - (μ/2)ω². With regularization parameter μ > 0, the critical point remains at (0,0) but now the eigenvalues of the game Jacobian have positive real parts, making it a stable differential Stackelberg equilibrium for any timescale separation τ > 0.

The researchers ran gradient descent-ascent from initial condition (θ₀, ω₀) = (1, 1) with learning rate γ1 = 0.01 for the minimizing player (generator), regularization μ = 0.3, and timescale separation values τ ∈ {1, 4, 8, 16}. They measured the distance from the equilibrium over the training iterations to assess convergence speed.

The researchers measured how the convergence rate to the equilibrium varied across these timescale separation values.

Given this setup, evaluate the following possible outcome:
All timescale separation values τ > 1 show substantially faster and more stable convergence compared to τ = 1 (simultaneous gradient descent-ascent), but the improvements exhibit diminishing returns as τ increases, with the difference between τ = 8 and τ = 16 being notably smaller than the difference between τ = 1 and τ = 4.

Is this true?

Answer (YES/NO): NO